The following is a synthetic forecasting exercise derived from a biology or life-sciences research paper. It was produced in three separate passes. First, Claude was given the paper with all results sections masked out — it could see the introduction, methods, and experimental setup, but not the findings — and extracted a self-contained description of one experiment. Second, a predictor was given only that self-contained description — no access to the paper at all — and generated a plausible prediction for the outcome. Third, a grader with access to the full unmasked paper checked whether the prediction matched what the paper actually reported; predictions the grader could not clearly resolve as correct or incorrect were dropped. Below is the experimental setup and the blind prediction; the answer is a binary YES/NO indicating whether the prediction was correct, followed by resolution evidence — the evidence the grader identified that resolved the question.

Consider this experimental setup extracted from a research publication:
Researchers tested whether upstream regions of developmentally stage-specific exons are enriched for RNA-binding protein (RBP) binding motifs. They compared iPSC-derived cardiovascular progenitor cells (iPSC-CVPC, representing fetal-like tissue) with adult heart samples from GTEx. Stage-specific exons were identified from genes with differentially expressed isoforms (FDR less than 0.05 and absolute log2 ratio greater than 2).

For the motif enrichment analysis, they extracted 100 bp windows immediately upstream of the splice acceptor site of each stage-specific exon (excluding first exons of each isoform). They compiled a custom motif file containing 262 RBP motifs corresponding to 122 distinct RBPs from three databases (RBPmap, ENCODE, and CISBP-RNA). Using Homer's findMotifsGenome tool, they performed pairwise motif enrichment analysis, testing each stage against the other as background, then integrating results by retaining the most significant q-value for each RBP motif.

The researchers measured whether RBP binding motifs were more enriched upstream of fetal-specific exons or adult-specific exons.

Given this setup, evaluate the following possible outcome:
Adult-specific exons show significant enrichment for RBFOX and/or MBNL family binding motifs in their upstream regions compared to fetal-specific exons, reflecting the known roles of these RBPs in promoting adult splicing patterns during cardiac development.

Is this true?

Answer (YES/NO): NO